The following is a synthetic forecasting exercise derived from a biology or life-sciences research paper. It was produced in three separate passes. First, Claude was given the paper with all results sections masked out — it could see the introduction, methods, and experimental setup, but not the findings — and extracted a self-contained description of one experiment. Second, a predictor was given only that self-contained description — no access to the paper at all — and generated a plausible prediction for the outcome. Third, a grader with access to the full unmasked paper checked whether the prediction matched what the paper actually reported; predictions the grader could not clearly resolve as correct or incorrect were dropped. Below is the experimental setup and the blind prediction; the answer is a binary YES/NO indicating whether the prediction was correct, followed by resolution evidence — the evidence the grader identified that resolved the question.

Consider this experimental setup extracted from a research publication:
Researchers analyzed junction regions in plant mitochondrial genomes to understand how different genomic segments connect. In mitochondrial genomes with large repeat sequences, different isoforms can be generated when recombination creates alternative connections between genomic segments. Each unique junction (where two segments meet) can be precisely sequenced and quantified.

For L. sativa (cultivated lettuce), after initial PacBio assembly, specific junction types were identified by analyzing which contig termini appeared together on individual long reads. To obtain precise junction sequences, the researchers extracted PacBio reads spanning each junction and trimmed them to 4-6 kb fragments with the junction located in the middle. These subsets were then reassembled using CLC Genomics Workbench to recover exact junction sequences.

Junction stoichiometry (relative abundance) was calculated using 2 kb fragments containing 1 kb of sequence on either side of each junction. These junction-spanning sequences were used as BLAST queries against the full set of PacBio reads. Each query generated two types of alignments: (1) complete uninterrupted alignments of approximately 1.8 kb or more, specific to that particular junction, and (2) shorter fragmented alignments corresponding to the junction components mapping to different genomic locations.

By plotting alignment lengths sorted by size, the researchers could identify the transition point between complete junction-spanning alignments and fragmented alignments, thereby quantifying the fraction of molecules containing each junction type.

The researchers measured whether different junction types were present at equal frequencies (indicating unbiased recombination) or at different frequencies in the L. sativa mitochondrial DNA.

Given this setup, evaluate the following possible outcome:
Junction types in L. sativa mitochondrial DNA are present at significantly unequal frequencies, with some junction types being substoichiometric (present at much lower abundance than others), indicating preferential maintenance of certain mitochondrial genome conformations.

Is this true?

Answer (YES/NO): YES